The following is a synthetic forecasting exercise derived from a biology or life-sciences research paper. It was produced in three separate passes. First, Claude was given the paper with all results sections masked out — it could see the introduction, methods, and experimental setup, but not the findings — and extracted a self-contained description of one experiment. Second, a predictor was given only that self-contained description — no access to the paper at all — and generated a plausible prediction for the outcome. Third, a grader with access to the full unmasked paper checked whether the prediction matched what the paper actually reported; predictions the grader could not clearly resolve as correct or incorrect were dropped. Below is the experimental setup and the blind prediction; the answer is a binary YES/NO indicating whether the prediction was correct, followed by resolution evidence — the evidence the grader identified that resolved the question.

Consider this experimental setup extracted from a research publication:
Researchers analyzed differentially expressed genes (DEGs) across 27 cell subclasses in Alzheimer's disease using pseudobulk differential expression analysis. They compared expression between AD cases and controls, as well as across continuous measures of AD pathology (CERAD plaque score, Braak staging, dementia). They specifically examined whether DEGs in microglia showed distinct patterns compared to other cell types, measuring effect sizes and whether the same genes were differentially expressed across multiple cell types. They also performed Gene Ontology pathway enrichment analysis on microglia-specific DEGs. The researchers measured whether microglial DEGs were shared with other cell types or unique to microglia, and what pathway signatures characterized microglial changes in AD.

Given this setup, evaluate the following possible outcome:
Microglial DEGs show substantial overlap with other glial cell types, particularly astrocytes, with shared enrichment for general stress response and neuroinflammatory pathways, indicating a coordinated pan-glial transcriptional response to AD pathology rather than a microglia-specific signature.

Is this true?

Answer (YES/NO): NO